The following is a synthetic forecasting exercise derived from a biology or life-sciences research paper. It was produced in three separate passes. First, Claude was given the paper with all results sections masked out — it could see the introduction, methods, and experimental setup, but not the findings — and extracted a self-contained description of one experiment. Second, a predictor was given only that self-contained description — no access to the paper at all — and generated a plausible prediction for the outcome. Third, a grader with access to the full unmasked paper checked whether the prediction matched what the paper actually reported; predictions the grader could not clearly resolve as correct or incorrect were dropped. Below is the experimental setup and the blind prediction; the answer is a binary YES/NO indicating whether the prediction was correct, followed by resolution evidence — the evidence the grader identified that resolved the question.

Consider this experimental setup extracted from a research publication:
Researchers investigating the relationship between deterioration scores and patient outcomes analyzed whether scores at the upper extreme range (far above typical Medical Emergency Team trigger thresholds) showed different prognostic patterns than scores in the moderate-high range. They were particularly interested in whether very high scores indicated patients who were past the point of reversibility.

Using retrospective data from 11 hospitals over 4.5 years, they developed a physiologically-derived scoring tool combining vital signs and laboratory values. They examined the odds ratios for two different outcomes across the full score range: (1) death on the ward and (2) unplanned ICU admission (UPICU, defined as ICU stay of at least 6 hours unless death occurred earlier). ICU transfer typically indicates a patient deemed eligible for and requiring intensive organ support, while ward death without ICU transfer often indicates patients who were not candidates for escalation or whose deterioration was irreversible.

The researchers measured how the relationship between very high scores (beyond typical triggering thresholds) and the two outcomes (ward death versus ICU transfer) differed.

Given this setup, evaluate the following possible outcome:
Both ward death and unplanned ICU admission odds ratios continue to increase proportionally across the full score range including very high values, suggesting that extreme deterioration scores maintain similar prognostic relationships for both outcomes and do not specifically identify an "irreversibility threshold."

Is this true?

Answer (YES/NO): NO